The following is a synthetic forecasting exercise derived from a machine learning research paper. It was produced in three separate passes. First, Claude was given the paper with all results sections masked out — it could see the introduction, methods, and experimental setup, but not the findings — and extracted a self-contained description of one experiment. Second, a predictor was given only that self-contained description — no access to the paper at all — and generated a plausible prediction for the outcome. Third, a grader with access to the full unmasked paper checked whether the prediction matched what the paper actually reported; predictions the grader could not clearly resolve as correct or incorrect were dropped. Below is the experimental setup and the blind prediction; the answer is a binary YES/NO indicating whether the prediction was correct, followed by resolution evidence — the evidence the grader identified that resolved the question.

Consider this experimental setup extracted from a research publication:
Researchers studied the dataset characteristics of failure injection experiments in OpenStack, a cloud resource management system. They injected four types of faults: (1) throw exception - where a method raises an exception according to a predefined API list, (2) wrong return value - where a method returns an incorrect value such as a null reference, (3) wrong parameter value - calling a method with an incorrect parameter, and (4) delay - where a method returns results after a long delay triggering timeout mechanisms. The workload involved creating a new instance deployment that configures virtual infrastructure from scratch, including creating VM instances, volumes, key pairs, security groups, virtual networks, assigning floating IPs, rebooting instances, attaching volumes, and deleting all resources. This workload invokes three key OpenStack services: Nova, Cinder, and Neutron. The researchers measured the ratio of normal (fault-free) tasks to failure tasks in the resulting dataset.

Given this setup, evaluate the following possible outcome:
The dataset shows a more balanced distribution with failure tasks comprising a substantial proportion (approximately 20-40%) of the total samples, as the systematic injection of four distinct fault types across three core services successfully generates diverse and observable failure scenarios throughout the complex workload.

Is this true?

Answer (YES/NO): YES